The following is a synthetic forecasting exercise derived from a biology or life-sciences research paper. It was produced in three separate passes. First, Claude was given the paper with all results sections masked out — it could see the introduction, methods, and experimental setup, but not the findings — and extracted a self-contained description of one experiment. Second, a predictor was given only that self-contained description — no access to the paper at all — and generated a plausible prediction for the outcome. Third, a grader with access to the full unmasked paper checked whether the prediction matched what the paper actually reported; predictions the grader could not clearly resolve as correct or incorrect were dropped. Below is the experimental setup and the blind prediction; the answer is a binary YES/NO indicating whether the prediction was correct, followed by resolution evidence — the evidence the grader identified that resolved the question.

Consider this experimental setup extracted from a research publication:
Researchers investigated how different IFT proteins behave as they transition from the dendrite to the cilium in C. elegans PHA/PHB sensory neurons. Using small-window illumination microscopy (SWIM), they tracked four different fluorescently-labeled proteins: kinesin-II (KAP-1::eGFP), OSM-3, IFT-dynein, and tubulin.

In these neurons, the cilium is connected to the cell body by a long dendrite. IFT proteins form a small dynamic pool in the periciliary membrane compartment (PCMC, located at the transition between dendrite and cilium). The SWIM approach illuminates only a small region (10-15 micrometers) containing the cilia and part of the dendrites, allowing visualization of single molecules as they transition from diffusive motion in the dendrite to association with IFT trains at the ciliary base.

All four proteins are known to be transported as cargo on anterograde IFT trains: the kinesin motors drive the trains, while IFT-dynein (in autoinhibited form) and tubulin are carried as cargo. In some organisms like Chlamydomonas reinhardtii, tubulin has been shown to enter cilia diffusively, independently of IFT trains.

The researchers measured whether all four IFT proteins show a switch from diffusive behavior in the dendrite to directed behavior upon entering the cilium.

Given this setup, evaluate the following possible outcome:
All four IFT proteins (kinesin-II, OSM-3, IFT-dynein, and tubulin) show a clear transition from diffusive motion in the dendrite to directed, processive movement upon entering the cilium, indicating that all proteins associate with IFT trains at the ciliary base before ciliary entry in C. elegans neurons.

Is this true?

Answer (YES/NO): NO